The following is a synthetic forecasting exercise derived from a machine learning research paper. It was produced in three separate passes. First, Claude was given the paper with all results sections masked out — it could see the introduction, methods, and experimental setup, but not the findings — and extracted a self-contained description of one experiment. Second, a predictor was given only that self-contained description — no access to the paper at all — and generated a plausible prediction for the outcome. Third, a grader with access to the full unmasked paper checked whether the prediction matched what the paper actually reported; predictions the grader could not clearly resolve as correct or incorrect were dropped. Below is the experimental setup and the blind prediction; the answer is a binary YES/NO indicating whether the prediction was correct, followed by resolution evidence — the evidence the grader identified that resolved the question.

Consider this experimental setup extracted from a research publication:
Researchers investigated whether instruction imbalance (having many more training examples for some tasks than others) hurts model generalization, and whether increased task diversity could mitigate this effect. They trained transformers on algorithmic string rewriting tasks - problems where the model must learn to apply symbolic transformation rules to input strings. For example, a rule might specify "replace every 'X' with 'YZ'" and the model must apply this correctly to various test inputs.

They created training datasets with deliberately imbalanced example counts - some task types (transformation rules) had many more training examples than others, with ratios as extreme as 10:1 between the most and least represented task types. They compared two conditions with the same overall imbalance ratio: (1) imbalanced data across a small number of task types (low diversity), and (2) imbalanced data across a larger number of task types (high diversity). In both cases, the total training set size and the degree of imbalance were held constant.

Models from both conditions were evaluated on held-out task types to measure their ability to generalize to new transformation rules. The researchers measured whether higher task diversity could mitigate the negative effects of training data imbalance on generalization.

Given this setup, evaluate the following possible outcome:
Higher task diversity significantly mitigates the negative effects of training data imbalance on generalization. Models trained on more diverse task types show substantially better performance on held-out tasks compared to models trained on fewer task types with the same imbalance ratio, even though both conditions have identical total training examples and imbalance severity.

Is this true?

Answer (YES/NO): YES